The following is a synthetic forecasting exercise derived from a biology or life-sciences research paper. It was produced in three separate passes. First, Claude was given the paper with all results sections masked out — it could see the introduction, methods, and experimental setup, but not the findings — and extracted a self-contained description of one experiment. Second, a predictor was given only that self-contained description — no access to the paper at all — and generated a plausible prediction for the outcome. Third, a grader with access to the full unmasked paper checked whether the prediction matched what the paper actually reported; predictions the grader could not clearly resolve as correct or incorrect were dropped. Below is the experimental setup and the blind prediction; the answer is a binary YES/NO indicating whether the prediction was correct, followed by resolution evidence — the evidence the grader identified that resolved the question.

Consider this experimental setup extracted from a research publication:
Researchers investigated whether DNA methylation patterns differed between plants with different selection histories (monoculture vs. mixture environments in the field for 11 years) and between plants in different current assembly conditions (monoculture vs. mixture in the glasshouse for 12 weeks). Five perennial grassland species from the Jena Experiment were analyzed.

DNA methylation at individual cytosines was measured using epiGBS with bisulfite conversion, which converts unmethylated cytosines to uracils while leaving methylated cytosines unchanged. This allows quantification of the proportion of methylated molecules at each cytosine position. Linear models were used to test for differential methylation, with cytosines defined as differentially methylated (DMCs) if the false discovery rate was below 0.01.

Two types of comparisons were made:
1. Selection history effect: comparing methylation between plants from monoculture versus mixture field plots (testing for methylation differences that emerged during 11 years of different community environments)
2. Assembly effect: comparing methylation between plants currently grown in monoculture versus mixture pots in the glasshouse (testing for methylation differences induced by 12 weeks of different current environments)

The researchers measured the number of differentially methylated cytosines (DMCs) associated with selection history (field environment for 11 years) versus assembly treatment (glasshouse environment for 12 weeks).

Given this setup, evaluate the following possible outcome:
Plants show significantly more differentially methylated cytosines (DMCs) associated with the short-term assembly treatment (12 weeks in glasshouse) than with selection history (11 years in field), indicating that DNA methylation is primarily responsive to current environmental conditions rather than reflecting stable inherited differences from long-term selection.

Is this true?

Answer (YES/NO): NO